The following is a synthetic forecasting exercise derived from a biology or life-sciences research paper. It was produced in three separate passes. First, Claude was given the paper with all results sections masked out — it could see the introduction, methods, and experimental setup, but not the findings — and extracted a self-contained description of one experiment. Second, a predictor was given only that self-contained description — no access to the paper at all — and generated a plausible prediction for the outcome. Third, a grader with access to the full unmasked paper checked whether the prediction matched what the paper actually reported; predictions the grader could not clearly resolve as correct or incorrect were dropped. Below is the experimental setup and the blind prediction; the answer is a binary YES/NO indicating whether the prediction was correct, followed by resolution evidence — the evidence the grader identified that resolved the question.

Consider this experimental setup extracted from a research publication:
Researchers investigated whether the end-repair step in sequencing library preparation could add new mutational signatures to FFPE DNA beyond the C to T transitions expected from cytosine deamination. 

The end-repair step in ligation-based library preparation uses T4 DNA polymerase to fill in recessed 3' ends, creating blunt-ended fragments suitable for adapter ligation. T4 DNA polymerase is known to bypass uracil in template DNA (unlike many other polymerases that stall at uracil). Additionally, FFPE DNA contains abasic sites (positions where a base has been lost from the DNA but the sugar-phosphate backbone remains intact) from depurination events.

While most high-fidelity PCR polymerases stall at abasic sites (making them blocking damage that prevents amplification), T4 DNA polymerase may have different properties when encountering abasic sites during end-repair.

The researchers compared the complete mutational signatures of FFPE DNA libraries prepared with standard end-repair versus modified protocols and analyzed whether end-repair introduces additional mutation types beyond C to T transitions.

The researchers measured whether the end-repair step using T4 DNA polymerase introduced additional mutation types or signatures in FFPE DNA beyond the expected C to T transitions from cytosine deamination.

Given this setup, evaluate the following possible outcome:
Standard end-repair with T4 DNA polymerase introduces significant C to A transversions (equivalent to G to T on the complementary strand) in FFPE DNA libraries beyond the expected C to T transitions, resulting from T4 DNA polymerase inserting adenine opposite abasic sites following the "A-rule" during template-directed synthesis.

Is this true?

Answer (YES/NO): NO